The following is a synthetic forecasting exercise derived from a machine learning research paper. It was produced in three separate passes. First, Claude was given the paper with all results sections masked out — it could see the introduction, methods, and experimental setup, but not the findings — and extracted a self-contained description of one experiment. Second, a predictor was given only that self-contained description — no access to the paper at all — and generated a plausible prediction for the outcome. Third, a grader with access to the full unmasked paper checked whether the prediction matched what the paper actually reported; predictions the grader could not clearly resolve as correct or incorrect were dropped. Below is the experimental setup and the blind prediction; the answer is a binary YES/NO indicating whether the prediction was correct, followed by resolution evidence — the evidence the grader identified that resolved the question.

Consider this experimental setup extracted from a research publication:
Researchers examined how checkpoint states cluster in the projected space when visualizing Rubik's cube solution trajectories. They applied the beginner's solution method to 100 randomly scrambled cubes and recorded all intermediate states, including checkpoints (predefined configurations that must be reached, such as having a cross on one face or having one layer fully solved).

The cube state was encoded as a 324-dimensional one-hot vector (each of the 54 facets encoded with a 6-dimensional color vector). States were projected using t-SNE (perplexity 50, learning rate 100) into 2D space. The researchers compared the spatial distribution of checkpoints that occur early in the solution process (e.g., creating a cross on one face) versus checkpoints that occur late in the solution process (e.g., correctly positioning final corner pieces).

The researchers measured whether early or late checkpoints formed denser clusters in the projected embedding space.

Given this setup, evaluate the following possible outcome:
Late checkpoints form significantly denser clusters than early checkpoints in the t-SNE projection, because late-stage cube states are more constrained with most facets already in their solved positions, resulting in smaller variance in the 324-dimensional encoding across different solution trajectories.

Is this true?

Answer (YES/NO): YES